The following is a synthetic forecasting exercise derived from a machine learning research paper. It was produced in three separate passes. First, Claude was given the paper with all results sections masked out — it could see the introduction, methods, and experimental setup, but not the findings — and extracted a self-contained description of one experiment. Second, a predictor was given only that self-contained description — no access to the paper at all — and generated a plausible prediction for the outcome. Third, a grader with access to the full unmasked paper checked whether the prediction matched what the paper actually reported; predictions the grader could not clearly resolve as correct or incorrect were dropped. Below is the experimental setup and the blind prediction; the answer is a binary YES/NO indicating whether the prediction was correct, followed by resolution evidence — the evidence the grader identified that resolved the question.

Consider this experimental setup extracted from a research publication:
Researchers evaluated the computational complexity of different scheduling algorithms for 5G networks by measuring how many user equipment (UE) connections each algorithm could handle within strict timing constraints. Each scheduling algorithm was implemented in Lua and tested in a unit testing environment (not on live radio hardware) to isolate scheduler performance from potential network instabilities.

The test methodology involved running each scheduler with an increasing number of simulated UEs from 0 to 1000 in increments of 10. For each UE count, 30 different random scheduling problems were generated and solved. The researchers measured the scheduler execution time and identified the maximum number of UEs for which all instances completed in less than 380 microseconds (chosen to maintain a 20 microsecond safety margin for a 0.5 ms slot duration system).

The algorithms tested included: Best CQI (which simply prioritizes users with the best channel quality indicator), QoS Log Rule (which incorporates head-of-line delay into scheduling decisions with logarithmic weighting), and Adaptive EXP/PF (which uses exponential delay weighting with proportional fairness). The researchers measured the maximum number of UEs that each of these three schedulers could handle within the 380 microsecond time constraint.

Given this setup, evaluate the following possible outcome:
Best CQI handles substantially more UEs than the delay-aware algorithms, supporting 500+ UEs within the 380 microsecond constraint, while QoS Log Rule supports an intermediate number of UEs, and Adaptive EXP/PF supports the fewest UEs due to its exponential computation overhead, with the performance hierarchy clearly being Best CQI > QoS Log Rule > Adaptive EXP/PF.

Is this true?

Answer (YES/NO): NO